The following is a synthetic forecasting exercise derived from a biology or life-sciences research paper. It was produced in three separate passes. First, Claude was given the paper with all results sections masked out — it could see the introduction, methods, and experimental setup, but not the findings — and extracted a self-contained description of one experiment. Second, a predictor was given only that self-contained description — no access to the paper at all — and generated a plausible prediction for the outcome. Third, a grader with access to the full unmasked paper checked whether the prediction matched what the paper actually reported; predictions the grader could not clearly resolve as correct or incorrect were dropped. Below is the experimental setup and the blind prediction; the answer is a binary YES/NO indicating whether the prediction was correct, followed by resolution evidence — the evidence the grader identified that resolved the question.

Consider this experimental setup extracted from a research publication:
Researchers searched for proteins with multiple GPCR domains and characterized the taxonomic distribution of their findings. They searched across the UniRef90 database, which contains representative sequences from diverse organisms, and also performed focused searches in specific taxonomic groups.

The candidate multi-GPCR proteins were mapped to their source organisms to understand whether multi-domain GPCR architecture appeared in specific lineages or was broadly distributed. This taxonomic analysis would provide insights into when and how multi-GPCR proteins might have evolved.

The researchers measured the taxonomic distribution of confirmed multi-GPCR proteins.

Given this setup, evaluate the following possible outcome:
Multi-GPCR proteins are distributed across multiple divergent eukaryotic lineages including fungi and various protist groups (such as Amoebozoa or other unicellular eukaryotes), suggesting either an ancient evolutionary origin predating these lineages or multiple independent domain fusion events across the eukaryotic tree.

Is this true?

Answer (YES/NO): NO